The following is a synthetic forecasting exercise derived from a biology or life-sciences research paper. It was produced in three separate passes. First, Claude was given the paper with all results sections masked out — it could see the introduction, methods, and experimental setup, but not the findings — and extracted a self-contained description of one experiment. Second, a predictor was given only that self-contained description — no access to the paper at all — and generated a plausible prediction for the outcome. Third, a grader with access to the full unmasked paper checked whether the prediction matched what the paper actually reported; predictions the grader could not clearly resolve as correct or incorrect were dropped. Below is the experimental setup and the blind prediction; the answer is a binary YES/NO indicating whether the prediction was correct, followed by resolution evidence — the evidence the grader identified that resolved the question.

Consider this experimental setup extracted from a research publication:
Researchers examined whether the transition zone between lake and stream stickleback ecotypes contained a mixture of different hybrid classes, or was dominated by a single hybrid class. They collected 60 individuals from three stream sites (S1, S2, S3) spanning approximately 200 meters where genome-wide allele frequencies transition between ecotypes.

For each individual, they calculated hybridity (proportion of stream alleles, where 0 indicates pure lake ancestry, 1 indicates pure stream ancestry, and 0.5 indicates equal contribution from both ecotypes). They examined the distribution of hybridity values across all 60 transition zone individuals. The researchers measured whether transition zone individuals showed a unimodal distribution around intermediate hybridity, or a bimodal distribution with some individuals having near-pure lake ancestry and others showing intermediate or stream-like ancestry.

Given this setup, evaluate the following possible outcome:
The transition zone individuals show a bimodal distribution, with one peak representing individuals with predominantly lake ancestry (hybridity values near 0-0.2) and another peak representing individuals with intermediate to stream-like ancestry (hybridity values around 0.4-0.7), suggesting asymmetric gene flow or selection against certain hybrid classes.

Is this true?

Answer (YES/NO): NO